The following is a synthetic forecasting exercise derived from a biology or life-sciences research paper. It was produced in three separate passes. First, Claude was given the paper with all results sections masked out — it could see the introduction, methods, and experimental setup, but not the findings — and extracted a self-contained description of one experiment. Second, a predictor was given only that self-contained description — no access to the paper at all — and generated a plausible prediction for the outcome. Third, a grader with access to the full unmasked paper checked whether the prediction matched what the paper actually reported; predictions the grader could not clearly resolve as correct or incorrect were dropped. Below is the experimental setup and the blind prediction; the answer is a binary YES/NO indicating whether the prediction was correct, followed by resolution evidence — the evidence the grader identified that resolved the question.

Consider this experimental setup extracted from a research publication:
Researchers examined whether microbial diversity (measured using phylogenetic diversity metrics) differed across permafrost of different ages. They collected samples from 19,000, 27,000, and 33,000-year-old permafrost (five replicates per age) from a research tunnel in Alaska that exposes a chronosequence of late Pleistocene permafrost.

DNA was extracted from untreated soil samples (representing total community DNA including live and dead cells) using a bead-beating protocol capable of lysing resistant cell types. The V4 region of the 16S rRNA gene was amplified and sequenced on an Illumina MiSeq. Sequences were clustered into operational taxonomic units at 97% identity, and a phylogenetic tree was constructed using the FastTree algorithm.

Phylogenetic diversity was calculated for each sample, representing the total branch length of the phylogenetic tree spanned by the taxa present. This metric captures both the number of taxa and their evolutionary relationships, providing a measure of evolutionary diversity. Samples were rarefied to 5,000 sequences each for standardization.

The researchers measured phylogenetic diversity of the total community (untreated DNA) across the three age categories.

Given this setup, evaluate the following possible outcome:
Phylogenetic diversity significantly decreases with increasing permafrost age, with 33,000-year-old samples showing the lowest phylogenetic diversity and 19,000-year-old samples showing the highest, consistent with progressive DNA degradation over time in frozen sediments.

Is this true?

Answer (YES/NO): NO